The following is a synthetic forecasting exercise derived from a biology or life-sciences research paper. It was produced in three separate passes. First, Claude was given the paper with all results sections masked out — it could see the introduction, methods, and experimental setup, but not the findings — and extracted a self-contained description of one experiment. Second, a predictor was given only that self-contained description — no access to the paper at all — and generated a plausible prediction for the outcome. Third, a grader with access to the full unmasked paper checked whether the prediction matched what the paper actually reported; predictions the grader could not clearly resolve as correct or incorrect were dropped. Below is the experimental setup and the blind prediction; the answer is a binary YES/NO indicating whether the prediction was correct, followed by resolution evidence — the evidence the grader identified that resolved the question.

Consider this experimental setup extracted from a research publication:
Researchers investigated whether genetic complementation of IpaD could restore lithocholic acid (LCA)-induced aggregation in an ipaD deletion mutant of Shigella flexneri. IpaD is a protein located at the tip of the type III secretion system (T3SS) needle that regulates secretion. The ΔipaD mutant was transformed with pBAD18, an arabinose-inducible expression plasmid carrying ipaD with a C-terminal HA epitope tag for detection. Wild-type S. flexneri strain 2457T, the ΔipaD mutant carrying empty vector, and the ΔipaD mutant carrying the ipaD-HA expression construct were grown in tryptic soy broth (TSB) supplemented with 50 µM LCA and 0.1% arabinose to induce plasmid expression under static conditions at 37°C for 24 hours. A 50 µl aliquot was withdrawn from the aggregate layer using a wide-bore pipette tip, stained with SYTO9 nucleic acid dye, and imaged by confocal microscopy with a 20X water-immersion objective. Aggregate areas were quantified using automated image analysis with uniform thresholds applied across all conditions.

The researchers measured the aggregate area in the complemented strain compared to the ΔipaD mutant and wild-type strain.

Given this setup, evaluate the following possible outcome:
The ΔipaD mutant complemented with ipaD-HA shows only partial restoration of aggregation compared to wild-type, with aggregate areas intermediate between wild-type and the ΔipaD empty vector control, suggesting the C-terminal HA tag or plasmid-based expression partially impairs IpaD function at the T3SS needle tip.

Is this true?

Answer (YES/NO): NO